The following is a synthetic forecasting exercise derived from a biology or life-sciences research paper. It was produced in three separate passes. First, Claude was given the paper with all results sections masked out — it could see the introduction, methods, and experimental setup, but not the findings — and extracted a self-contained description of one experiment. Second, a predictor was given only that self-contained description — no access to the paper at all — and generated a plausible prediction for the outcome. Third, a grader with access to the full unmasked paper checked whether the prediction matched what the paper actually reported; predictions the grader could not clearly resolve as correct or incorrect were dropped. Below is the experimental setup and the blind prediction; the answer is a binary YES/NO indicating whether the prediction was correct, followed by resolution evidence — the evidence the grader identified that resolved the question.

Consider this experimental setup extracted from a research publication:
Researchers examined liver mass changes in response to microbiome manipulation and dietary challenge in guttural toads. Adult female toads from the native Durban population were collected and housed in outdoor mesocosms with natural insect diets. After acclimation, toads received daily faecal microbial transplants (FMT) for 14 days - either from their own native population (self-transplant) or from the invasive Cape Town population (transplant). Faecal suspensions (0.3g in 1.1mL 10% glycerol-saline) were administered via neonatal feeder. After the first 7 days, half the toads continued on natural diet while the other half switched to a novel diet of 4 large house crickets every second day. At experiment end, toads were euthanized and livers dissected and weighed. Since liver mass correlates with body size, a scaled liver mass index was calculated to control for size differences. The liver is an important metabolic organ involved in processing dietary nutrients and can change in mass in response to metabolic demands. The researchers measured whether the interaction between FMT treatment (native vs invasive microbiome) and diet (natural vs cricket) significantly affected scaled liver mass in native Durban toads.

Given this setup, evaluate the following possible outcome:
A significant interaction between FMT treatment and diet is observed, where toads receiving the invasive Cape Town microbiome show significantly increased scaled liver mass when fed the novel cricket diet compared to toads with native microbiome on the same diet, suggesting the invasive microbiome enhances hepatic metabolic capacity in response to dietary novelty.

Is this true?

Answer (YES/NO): YES